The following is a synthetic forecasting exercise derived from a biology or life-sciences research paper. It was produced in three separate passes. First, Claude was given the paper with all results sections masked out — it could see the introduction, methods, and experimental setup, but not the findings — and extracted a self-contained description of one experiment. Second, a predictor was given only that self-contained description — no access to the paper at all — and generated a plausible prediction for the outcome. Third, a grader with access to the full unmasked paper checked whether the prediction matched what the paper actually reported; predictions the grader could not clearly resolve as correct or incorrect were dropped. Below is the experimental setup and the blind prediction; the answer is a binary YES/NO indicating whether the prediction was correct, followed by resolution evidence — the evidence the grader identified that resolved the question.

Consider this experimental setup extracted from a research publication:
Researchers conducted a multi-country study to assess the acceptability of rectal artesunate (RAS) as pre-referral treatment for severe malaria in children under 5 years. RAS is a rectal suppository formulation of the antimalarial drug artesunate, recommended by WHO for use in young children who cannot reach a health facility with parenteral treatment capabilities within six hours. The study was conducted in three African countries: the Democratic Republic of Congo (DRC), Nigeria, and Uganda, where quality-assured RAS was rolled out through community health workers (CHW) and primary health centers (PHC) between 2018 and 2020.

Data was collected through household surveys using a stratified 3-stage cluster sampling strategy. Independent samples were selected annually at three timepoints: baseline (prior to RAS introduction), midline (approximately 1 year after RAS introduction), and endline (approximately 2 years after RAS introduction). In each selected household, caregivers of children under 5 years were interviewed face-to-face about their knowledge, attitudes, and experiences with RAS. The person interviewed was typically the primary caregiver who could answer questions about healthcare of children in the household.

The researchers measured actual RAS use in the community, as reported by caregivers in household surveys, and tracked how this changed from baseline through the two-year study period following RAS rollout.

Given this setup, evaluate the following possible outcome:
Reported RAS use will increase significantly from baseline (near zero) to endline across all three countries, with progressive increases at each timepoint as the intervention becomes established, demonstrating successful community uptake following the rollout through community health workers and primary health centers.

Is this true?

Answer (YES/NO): NO